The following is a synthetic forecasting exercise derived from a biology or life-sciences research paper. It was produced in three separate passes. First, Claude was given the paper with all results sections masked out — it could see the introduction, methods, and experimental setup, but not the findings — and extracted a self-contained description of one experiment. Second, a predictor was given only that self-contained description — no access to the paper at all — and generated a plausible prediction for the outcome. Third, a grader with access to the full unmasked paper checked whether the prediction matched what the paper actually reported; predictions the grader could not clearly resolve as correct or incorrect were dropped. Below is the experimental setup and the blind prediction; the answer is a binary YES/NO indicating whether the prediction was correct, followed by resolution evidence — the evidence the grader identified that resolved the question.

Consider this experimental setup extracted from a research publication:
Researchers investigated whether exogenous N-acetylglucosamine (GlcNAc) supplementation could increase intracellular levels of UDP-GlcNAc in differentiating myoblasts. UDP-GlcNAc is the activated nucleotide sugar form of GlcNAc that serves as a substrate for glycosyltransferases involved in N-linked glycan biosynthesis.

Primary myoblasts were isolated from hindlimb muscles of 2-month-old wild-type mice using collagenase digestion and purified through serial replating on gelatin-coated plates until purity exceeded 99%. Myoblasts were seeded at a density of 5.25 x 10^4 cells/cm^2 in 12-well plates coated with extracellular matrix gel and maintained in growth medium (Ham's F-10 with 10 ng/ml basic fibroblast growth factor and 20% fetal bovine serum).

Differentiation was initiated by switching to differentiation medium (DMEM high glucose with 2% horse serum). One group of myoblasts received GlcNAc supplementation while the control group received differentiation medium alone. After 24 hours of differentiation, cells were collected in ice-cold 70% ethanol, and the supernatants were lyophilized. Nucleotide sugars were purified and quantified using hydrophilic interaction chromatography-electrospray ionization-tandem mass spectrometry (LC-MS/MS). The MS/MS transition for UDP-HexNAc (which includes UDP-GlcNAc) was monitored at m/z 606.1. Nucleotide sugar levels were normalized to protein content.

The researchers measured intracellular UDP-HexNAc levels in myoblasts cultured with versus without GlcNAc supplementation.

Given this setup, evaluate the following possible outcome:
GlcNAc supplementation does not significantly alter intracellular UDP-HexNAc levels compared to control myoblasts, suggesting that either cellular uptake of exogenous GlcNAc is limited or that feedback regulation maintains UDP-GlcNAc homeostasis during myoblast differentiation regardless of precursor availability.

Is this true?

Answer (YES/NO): NO